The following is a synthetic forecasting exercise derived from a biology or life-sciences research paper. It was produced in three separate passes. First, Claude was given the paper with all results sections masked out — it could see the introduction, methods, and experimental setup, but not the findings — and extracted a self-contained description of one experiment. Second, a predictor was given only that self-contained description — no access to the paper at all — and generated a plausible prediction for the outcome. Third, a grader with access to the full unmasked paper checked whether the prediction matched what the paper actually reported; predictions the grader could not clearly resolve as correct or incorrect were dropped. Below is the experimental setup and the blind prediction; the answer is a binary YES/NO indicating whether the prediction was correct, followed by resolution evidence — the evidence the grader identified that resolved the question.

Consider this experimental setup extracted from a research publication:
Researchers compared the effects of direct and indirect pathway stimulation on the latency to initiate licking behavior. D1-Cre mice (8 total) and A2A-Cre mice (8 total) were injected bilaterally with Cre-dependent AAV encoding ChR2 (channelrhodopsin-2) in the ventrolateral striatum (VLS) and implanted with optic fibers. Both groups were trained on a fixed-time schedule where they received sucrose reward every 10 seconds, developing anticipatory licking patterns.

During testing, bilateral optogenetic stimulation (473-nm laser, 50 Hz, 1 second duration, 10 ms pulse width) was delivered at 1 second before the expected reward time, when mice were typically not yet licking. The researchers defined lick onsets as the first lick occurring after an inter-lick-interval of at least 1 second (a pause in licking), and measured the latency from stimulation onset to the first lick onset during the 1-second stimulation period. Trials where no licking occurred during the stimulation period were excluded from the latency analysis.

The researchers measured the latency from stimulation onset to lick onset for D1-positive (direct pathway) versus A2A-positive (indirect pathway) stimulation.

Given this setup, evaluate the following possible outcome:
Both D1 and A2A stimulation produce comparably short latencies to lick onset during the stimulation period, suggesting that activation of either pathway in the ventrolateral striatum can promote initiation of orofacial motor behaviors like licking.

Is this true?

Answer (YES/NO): NO